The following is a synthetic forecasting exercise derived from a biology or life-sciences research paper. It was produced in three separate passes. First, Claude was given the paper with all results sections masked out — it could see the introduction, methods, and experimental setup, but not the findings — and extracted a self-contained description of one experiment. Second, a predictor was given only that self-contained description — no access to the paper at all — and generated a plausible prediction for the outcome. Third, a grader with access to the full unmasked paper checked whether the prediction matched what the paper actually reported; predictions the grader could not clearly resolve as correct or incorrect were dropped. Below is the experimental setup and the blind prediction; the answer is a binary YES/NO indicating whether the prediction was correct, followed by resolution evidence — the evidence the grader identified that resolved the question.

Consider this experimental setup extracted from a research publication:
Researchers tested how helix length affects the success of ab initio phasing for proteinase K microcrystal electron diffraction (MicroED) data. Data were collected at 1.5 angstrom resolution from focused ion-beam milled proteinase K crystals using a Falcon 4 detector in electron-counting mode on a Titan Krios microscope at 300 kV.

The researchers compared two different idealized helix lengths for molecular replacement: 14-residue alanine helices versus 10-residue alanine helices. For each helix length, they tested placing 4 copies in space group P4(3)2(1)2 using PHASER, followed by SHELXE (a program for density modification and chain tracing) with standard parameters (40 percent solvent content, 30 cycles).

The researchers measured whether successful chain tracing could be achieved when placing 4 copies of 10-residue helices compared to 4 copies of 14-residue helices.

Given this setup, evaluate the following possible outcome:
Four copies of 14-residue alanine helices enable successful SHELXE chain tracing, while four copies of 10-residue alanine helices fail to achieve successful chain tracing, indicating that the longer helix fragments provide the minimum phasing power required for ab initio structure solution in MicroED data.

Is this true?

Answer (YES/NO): YES